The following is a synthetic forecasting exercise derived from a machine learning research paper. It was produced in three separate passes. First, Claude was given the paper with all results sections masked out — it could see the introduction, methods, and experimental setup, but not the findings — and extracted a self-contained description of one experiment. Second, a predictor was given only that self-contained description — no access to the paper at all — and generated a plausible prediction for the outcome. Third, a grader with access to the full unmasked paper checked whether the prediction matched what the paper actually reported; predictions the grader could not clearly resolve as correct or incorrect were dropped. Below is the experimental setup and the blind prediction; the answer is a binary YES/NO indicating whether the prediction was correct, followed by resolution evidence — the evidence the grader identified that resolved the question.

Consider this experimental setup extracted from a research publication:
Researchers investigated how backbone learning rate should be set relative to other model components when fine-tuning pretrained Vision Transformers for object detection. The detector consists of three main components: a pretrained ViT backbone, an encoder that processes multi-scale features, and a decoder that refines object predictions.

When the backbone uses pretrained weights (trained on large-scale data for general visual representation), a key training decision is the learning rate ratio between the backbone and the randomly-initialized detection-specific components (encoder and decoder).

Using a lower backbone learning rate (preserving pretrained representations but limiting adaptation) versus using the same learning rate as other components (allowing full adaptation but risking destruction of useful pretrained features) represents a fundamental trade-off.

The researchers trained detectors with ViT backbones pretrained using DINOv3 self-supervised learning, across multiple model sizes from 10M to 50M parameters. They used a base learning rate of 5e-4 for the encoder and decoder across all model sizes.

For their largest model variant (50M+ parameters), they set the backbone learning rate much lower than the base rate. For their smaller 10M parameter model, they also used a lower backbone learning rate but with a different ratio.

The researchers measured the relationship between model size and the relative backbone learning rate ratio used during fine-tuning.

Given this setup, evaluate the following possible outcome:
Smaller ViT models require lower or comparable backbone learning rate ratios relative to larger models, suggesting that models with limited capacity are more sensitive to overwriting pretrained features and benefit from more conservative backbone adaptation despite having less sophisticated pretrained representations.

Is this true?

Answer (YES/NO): NO